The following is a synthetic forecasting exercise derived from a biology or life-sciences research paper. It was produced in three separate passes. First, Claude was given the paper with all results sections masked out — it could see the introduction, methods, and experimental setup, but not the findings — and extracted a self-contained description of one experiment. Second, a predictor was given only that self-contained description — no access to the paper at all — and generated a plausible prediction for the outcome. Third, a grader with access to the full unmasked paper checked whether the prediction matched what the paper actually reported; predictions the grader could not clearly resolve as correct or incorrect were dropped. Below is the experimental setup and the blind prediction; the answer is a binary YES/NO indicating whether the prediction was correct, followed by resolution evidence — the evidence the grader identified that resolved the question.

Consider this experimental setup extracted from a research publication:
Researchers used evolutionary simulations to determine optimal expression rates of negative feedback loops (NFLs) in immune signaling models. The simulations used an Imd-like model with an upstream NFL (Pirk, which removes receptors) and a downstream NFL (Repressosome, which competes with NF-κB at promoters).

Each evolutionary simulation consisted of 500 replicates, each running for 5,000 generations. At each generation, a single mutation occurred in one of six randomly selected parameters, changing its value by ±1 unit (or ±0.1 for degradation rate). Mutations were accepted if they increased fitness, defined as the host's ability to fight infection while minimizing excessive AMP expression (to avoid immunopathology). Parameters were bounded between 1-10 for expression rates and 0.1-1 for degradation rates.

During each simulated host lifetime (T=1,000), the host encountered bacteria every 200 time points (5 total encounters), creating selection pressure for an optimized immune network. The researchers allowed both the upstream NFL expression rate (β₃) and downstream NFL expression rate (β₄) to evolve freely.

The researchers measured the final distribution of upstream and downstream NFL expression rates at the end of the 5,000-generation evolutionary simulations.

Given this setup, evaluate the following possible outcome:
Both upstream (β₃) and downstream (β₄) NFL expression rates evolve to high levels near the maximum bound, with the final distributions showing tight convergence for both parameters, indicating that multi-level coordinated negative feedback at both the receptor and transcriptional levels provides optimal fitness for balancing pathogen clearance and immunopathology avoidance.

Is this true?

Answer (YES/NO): NO